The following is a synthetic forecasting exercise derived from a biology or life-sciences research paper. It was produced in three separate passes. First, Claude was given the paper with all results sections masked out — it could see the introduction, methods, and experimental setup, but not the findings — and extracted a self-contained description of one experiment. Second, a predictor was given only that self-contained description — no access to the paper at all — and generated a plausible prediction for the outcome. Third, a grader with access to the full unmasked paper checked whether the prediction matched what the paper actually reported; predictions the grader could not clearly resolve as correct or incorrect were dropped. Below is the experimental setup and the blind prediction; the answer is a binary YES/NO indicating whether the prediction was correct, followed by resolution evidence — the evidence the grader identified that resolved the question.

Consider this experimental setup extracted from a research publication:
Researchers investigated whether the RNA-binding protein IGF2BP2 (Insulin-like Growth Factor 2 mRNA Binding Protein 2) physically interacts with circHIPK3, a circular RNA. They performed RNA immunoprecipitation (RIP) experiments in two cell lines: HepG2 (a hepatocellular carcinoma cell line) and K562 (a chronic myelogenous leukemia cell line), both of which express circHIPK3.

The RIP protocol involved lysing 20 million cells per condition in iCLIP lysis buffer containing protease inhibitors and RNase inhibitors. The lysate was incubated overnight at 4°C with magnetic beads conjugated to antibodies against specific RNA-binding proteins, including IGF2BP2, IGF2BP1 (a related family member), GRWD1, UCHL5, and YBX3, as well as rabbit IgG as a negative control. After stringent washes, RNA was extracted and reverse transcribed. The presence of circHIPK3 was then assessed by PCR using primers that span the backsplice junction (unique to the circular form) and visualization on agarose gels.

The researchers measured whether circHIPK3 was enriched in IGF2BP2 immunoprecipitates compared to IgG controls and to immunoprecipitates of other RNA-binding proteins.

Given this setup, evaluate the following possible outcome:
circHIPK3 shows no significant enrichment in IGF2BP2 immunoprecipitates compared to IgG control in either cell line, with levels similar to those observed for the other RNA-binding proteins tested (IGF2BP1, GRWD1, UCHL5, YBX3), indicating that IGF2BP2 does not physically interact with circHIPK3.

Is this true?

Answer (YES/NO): NO